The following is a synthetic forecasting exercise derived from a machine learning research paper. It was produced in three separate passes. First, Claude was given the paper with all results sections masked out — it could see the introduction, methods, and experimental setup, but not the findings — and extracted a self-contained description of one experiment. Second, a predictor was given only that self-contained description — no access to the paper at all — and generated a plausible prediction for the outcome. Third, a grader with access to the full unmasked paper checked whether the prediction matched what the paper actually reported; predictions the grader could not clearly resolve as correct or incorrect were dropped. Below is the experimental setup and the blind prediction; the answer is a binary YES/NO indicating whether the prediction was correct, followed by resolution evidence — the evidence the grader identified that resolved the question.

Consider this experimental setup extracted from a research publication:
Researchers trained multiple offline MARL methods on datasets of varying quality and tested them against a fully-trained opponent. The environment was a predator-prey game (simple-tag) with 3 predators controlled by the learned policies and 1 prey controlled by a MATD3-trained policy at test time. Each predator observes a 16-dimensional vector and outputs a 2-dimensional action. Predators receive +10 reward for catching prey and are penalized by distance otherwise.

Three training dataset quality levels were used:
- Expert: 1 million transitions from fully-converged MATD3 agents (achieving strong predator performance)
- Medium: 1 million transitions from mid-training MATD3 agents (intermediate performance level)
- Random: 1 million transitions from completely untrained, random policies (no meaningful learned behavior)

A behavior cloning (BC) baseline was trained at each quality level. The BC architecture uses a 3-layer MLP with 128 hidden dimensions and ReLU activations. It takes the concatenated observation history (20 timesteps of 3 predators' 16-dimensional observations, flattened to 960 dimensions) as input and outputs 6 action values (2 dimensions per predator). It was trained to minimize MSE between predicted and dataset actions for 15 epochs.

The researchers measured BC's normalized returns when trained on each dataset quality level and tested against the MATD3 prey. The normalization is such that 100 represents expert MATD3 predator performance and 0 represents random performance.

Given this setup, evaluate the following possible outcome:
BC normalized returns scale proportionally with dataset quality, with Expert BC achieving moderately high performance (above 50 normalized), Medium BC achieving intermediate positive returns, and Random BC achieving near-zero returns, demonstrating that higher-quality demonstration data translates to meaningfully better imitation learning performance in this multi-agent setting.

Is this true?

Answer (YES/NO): YES